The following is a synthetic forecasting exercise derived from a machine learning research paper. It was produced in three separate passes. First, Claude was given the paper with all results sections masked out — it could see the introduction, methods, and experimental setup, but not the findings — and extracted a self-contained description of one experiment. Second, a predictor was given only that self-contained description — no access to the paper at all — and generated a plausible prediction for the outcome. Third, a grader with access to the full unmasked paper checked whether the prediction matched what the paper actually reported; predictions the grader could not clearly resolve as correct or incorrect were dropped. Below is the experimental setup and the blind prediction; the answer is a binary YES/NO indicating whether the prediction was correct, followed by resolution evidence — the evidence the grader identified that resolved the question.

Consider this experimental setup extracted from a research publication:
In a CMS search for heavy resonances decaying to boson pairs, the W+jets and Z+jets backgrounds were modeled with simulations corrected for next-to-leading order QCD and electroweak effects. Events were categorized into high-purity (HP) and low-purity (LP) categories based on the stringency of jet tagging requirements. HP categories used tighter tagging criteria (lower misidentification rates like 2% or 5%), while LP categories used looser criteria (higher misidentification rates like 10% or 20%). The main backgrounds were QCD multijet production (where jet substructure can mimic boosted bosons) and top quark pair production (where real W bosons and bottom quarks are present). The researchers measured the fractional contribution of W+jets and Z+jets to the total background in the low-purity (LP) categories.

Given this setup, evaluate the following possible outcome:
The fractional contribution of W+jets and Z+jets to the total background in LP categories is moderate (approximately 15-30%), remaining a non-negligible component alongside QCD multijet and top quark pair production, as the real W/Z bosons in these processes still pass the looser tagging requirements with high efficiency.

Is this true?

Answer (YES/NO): NO